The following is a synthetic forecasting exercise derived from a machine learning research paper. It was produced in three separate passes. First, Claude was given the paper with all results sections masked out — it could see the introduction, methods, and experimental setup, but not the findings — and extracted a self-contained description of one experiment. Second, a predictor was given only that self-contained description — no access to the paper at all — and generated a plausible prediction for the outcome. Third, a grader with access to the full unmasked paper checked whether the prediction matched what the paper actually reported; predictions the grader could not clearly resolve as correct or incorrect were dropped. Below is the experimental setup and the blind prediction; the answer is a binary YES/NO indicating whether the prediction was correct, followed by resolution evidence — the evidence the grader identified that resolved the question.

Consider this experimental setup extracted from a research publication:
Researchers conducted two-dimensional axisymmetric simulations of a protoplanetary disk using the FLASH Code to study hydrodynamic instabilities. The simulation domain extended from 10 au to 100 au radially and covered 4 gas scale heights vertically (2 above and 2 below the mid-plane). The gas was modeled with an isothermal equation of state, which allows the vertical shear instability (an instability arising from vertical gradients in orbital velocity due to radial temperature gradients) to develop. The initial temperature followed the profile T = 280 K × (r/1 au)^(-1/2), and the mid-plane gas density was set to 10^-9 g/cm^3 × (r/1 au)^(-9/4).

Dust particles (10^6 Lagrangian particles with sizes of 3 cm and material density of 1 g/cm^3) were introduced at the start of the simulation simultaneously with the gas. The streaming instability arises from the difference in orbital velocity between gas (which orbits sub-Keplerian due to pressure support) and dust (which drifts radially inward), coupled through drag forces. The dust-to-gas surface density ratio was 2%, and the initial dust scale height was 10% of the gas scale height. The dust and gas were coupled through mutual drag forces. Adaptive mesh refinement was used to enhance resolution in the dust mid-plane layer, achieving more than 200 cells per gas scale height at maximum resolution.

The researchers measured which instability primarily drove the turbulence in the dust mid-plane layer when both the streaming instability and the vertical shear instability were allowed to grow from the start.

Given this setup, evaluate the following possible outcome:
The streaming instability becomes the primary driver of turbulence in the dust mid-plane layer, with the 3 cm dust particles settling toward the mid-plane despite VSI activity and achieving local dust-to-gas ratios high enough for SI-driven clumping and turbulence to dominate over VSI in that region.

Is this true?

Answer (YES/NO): YES